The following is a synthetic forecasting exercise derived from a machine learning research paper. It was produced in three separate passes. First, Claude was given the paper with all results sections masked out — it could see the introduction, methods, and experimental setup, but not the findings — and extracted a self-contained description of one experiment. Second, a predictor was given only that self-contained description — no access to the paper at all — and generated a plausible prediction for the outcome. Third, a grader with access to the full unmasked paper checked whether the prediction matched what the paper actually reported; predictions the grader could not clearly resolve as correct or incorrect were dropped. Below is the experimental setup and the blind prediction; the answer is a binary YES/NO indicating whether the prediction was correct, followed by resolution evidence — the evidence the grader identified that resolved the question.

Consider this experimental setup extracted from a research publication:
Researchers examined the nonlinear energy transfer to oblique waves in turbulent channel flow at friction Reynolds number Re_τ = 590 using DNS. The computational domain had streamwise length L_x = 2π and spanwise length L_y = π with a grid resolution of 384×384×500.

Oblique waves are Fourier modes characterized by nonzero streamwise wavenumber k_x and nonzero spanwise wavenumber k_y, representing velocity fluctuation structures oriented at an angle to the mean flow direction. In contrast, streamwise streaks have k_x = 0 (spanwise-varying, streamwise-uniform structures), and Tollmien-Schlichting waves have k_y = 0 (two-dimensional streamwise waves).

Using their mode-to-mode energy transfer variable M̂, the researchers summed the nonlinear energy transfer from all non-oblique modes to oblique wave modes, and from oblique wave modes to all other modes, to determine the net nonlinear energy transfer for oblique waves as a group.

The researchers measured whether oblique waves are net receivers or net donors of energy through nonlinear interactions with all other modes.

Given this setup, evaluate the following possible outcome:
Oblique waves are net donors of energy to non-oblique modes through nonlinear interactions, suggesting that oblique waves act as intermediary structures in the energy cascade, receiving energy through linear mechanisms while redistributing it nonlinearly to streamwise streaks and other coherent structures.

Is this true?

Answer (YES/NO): NO